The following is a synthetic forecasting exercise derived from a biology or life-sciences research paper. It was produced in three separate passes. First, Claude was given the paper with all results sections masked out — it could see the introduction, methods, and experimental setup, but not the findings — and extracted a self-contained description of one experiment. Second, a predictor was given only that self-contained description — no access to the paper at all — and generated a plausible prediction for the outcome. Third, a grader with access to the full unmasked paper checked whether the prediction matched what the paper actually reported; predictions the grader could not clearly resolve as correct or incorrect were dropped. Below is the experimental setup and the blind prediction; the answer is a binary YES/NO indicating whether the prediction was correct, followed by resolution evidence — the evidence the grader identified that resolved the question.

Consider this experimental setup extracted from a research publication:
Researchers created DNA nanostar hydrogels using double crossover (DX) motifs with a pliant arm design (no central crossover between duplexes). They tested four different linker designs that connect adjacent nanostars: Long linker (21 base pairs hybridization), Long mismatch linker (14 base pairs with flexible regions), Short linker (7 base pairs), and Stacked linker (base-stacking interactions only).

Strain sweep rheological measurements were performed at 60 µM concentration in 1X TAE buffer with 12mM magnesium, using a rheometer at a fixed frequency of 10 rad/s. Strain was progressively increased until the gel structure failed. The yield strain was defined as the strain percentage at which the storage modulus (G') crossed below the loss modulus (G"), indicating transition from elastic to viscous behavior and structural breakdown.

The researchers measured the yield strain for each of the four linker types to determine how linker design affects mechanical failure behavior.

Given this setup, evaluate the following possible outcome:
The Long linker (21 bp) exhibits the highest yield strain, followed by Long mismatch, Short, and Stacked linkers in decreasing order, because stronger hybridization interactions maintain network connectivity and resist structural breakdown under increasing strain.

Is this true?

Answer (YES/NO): NO